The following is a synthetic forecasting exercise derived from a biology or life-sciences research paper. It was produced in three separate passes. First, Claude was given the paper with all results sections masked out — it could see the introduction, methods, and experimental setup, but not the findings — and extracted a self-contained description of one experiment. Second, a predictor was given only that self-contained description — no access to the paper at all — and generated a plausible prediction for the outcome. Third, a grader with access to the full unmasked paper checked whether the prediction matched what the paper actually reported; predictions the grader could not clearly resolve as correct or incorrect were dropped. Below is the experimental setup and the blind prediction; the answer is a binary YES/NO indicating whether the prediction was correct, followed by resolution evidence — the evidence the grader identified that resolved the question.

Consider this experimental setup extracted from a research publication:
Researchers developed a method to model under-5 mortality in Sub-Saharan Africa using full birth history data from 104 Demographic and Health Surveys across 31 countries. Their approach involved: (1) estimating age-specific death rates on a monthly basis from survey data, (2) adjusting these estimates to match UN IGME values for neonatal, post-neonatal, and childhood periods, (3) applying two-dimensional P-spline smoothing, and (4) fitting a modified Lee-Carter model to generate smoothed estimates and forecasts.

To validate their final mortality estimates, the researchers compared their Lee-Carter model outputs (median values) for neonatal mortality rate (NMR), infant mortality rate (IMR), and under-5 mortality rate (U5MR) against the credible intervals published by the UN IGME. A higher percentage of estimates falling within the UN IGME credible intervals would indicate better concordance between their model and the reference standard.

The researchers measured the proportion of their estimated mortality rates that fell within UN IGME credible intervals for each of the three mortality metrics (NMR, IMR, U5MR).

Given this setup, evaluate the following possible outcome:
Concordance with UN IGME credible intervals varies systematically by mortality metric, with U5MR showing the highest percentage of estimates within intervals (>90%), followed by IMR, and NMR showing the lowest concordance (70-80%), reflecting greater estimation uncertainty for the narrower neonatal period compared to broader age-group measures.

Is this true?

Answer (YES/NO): NO